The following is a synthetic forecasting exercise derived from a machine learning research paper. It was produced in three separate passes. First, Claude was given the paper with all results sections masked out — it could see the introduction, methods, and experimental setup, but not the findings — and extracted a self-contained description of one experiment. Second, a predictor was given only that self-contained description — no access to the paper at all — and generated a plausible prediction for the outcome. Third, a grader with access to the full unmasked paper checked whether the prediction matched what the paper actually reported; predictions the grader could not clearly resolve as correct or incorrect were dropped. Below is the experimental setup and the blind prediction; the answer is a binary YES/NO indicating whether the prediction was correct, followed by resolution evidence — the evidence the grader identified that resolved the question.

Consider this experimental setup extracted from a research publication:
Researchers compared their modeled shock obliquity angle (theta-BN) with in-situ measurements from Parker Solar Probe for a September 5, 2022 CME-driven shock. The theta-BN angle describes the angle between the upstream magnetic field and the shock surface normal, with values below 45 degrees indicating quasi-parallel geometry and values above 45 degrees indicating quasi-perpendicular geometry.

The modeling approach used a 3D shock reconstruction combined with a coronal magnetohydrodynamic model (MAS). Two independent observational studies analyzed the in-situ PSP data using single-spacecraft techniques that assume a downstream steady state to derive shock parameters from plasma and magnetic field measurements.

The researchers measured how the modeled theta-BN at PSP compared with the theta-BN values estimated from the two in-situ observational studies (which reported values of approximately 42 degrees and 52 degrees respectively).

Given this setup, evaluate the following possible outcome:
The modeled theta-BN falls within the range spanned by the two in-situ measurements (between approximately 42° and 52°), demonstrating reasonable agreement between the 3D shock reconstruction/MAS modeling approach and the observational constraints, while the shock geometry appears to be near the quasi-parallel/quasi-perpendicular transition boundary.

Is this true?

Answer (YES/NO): NO